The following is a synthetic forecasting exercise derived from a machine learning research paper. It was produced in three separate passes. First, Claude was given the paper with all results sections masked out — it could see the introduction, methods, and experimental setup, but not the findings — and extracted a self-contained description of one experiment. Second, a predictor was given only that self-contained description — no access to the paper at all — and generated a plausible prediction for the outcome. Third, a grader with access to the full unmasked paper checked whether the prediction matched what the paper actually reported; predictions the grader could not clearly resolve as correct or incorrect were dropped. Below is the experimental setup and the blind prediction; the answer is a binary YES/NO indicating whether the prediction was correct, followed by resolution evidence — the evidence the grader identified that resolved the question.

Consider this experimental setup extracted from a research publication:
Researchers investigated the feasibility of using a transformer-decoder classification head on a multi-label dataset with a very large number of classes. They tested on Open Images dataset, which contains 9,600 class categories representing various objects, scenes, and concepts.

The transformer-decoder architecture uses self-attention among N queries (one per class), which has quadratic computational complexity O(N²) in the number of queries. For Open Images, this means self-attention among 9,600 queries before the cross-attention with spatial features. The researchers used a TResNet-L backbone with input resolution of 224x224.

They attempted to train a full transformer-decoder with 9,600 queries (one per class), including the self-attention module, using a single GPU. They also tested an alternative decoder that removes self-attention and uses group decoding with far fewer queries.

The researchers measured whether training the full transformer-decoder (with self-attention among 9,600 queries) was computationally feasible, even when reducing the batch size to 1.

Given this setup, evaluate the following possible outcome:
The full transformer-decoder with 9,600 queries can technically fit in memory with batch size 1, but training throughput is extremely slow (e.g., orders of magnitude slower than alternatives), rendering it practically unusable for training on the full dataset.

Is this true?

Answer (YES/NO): NO